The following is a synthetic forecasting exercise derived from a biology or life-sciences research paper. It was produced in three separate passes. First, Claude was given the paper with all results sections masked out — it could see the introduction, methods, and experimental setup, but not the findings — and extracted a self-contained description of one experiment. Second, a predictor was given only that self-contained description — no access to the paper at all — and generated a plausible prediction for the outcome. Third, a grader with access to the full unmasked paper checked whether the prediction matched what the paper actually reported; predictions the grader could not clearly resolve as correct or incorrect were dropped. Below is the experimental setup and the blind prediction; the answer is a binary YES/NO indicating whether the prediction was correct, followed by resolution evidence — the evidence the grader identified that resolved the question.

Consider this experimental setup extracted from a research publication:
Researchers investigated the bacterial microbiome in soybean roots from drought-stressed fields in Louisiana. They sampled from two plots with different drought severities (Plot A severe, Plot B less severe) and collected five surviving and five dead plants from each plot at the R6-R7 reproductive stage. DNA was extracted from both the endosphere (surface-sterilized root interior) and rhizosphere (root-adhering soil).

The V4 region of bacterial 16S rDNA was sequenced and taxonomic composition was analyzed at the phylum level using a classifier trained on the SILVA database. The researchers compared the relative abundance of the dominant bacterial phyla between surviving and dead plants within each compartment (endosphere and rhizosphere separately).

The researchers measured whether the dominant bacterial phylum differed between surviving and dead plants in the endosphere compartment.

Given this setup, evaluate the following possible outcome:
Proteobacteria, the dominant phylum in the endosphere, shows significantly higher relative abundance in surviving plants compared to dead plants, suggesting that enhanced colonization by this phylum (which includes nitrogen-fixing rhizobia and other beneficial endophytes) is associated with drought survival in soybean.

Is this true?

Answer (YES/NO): YES